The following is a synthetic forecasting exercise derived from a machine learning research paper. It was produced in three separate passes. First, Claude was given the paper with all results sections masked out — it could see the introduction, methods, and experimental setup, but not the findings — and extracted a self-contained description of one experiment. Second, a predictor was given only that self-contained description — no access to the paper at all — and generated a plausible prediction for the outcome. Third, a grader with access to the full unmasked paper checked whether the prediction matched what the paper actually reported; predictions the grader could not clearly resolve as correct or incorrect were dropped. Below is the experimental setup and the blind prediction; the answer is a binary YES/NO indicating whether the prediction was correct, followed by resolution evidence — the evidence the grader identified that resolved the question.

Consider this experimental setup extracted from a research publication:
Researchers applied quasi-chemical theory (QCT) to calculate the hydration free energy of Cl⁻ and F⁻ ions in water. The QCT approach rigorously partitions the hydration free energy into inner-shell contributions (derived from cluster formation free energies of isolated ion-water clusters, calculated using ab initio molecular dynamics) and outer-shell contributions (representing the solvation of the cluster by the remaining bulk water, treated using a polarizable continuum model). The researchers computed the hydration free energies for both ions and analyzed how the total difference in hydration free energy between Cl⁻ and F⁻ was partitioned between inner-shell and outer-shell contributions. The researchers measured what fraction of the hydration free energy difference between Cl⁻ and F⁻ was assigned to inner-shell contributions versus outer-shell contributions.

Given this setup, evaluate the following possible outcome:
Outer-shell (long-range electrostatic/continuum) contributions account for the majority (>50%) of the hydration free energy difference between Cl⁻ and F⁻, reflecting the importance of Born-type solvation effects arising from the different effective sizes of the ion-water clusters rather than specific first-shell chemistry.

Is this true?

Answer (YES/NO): NO